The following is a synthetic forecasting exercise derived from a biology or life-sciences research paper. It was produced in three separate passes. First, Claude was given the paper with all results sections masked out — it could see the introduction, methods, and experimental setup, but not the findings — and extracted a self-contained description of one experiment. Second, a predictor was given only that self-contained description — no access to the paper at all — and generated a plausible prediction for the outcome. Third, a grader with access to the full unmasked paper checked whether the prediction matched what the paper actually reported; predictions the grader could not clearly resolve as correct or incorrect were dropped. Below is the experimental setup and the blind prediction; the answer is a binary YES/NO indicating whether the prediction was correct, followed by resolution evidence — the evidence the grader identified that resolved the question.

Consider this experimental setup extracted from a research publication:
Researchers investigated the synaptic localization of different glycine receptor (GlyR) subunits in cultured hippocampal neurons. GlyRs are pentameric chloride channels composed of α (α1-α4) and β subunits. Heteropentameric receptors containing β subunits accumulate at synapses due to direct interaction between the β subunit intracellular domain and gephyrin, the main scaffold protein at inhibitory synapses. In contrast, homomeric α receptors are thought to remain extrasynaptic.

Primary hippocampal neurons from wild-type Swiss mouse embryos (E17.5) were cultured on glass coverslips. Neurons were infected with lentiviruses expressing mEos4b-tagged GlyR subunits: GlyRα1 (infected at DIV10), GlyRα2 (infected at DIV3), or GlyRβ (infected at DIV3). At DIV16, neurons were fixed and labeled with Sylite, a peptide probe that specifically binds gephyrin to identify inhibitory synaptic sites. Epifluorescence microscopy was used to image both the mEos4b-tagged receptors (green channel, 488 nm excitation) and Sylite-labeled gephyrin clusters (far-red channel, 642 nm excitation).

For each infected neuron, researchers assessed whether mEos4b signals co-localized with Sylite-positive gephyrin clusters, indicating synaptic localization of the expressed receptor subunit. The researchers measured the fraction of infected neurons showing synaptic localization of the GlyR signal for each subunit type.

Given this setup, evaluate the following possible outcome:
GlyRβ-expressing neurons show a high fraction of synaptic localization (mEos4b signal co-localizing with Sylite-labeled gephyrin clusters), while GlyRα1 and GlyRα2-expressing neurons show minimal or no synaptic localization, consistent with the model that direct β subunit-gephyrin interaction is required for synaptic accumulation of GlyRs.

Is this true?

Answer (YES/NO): NO